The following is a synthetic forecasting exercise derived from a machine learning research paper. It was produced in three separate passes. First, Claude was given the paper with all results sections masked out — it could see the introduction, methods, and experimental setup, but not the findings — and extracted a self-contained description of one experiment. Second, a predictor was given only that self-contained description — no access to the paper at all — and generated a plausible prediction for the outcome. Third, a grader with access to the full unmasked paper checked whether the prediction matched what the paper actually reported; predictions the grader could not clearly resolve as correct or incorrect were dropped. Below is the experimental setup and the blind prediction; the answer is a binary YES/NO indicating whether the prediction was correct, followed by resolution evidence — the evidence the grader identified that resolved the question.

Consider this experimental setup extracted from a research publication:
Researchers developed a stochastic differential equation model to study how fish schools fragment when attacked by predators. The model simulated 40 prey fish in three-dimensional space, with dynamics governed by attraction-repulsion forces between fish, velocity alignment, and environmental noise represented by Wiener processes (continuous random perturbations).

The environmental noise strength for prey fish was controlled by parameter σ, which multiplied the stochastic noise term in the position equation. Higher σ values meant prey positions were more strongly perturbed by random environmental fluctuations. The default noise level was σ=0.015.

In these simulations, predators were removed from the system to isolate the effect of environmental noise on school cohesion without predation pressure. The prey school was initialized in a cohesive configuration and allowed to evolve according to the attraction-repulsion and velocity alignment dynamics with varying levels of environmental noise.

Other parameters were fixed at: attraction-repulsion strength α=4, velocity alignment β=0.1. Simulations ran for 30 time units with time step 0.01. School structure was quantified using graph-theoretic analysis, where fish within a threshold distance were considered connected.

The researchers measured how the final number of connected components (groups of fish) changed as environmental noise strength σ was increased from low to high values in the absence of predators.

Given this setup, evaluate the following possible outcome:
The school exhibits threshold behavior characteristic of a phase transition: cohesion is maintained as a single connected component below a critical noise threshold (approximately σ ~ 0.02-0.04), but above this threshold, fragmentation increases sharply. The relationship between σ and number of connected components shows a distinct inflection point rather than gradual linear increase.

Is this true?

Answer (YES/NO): NO